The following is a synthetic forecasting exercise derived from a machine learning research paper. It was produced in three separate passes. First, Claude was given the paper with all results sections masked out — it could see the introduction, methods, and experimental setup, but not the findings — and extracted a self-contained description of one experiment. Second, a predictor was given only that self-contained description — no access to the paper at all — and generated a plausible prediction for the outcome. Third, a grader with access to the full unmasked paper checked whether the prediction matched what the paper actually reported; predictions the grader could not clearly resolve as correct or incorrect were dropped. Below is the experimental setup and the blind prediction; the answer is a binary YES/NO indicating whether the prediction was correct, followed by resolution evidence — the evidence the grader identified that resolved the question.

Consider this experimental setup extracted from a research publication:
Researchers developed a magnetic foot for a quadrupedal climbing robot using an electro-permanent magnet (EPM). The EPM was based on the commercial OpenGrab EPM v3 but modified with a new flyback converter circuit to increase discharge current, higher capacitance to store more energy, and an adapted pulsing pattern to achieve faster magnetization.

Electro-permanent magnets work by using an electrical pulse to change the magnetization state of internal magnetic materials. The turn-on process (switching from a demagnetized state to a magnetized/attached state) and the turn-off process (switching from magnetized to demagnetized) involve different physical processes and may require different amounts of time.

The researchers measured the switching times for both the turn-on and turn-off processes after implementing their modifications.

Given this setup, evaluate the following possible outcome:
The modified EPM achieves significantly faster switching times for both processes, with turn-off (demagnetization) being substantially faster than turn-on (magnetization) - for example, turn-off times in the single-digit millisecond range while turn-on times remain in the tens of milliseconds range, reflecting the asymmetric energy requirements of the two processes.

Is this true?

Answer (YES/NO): NO